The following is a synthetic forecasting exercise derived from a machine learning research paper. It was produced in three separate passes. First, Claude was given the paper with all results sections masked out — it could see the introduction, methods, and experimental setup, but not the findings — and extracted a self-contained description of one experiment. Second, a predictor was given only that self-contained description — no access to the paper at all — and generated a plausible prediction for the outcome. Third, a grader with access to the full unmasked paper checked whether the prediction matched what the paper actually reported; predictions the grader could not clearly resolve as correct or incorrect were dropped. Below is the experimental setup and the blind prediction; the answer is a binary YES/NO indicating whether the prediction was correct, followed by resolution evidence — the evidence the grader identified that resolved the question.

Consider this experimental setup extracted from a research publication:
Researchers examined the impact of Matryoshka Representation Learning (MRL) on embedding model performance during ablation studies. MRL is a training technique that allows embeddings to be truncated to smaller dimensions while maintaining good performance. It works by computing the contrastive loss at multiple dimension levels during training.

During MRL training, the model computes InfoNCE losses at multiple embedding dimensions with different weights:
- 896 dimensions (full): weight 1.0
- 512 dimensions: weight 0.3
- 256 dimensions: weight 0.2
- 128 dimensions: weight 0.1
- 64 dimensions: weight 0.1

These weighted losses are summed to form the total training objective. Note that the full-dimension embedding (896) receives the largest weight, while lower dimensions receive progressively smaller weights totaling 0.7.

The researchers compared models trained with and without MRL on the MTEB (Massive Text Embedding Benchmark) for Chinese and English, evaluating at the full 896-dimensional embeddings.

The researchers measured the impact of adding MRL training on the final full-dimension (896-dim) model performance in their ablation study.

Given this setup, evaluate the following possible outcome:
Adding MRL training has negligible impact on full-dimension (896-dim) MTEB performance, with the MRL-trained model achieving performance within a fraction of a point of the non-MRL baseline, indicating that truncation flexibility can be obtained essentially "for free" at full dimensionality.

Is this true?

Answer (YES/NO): YES